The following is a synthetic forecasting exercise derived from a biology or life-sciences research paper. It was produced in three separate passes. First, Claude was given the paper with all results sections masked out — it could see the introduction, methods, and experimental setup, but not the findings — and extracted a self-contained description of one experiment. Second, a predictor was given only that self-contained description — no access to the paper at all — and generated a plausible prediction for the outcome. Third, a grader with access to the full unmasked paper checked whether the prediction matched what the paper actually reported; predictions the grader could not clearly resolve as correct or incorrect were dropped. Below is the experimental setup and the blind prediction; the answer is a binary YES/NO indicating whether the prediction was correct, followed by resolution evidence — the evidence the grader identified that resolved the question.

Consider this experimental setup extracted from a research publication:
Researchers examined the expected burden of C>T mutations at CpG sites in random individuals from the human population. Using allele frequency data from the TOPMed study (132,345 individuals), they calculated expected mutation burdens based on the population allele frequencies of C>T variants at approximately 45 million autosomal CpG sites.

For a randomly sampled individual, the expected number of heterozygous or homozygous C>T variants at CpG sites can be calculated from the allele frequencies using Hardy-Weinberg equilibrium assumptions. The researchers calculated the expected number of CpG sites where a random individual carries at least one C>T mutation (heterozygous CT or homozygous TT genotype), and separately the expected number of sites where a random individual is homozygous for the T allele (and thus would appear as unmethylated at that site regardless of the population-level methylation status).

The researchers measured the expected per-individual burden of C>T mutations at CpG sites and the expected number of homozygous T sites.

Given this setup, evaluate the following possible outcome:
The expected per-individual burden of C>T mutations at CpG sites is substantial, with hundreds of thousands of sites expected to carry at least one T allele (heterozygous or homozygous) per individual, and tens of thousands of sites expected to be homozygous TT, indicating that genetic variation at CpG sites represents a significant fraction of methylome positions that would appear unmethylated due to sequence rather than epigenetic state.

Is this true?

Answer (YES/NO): NO